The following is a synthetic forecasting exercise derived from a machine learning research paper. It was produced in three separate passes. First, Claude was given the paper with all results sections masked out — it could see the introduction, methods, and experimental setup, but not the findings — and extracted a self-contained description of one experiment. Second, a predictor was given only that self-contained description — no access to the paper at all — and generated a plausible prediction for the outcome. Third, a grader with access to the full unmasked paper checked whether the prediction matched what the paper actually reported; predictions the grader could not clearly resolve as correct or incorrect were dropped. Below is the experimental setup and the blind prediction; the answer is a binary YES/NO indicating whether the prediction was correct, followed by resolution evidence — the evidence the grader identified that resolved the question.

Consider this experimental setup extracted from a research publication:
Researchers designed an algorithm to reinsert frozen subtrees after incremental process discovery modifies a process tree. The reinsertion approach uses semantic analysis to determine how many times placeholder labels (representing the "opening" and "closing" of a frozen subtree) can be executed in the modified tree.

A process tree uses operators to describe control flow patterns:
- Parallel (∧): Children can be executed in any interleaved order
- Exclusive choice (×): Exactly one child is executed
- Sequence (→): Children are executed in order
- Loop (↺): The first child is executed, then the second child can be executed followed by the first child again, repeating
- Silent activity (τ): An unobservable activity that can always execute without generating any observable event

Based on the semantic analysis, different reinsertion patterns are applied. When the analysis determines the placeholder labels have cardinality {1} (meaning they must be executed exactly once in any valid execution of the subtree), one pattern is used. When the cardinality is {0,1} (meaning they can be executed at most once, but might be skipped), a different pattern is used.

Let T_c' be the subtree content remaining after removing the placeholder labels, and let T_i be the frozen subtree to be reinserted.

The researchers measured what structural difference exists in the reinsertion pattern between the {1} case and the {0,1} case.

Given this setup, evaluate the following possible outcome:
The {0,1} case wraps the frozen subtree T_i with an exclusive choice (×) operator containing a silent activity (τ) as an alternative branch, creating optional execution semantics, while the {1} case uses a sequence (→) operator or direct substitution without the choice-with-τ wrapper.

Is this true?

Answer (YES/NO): NO